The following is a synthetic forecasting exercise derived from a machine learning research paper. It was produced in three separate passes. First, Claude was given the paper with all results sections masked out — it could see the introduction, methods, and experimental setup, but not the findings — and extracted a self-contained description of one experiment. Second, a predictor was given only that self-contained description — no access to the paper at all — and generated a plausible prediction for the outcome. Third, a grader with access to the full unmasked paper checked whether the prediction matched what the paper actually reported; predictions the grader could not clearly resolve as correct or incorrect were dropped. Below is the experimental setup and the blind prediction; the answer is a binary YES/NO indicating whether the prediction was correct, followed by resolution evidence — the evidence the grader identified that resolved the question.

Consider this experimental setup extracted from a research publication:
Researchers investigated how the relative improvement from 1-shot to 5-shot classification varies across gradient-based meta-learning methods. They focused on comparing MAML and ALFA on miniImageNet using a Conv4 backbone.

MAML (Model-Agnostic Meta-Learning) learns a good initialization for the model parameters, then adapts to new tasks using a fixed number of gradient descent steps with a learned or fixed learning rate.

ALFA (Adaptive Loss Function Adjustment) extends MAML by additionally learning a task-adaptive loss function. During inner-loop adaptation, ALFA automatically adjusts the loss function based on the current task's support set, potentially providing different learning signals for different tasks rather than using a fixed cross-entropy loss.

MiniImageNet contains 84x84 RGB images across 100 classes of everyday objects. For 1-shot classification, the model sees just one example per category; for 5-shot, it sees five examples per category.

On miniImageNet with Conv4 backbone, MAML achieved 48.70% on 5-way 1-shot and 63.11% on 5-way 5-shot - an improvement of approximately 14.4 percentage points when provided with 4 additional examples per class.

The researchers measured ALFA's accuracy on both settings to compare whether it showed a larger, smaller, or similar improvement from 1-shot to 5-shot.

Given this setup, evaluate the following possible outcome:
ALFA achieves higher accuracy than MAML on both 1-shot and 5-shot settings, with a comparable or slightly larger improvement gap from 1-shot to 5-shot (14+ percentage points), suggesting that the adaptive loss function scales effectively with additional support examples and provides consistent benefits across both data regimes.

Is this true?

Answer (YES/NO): YES